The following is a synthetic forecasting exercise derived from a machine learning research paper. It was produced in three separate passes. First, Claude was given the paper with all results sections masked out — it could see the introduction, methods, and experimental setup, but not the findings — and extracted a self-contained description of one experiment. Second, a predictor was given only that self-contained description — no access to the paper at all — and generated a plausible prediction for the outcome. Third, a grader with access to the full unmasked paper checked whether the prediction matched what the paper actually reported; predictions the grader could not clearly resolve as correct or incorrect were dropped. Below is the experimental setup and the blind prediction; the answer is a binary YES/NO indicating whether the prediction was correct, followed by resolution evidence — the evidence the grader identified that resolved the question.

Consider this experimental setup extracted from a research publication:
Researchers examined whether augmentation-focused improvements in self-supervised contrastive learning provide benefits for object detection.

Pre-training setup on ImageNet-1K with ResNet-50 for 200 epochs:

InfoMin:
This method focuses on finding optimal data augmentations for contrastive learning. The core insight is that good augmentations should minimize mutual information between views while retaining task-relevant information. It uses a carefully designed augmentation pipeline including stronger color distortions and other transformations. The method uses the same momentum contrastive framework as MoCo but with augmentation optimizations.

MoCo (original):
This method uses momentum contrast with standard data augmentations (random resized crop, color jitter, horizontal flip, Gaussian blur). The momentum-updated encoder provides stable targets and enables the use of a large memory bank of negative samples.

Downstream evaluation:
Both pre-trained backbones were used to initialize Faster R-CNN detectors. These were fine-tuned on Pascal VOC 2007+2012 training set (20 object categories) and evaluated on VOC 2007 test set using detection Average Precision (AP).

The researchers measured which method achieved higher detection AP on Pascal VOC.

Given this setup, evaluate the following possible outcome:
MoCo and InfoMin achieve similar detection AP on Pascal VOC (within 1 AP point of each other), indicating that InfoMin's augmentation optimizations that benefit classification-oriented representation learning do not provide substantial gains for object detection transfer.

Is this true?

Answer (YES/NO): NO